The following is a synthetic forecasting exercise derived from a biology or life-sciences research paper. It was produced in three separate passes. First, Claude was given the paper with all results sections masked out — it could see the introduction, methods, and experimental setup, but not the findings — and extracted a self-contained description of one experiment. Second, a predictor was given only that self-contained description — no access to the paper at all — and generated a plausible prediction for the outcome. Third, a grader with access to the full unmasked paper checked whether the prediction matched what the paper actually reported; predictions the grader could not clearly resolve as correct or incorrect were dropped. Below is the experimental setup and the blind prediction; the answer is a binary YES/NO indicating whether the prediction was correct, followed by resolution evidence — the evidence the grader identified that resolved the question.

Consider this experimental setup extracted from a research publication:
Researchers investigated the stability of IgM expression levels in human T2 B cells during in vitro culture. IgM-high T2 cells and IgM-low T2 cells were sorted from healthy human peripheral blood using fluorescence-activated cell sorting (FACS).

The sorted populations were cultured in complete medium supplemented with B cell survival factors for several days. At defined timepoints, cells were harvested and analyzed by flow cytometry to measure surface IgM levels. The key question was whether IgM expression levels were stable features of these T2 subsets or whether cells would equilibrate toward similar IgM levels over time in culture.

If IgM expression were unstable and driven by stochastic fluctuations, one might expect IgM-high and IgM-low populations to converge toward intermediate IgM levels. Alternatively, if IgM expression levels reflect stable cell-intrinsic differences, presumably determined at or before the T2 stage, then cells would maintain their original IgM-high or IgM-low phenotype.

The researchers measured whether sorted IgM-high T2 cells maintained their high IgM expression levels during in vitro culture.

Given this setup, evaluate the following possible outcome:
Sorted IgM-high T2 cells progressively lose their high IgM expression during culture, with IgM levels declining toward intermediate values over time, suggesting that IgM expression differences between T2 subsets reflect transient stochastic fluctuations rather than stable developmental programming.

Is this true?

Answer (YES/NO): NO